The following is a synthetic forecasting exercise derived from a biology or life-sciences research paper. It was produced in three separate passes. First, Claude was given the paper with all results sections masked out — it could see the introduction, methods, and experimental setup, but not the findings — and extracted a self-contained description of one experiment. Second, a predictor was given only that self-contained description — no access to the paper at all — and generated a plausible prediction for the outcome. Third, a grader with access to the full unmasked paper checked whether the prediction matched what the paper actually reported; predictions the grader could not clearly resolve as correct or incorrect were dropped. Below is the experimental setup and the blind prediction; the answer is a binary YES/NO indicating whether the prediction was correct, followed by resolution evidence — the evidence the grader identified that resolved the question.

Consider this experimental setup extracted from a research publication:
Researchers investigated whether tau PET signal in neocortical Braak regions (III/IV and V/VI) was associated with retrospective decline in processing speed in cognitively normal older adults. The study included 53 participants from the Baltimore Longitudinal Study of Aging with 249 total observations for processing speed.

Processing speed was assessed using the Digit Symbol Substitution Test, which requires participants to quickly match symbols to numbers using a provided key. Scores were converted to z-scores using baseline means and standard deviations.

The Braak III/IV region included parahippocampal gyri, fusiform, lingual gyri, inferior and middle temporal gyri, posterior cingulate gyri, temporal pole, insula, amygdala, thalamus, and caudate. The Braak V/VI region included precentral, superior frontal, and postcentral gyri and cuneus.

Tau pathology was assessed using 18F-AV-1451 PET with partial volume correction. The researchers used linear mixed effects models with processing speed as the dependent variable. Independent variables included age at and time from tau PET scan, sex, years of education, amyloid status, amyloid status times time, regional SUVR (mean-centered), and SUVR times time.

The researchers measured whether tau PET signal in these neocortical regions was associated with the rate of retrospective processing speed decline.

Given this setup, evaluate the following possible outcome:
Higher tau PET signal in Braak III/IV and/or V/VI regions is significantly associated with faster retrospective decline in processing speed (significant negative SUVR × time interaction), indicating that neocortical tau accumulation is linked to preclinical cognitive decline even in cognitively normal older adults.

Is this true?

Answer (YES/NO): NO